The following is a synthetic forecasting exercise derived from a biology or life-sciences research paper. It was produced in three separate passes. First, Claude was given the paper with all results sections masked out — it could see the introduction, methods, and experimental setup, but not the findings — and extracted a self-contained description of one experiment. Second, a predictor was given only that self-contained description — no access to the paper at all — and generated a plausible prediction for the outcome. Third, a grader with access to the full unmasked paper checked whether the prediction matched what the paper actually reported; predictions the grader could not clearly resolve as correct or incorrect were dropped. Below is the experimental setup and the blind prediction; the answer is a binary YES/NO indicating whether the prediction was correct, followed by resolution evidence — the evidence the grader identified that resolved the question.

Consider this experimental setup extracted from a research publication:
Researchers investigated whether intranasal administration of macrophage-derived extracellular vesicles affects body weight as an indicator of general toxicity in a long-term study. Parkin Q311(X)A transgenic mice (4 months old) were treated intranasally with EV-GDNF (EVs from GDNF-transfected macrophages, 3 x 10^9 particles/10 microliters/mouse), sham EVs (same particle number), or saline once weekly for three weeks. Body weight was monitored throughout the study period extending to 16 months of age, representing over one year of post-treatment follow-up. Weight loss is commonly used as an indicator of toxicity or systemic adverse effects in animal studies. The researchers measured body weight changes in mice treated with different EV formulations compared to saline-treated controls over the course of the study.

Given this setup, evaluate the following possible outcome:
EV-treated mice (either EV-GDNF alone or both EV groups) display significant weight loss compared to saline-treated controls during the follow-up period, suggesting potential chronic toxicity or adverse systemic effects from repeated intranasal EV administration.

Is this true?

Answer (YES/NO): NO